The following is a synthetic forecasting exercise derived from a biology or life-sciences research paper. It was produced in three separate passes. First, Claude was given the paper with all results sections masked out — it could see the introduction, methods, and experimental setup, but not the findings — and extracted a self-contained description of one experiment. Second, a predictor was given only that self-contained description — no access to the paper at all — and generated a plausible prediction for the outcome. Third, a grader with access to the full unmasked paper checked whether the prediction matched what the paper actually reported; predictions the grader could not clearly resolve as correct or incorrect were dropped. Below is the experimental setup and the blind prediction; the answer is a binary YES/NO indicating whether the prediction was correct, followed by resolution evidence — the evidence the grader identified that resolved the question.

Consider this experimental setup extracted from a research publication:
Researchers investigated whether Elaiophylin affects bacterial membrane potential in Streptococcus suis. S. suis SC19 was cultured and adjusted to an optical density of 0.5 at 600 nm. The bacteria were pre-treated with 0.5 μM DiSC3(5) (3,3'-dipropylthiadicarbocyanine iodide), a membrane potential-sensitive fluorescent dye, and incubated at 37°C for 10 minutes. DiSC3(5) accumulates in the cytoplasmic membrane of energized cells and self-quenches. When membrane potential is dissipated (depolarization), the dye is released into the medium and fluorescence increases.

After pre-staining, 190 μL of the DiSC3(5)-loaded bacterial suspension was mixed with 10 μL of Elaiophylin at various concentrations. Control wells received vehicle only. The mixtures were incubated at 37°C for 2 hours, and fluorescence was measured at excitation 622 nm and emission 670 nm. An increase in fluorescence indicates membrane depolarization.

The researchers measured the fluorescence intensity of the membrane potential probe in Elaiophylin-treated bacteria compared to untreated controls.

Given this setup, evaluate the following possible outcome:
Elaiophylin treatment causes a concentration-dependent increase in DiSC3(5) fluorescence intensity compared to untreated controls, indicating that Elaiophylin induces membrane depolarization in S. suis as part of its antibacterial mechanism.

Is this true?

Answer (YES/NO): NO